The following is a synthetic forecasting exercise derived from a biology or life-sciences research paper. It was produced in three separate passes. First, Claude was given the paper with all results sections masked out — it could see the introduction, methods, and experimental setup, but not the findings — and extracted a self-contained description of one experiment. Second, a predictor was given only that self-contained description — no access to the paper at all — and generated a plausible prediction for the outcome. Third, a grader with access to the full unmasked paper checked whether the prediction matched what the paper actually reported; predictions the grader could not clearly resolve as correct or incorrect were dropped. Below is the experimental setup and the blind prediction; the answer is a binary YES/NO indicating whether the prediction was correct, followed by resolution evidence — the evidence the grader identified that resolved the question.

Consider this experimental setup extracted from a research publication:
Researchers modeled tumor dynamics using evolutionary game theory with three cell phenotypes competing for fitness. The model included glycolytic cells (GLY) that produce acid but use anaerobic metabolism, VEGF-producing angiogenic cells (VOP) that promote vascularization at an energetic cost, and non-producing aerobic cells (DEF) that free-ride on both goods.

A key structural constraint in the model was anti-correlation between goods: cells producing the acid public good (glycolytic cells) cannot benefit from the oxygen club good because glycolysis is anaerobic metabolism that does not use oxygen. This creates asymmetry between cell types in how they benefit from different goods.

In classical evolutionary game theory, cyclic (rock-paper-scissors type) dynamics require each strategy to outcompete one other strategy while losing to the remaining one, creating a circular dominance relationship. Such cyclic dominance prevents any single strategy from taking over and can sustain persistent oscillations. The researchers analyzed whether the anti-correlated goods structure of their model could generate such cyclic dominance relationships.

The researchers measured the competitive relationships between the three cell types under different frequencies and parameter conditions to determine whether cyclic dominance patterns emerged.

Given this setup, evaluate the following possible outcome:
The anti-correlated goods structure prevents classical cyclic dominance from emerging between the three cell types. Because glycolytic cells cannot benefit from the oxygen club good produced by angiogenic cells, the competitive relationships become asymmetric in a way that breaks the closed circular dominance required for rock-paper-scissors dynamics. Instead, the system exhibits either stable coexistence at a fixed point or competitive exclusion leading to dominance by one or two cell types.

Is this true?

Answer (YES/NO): NO